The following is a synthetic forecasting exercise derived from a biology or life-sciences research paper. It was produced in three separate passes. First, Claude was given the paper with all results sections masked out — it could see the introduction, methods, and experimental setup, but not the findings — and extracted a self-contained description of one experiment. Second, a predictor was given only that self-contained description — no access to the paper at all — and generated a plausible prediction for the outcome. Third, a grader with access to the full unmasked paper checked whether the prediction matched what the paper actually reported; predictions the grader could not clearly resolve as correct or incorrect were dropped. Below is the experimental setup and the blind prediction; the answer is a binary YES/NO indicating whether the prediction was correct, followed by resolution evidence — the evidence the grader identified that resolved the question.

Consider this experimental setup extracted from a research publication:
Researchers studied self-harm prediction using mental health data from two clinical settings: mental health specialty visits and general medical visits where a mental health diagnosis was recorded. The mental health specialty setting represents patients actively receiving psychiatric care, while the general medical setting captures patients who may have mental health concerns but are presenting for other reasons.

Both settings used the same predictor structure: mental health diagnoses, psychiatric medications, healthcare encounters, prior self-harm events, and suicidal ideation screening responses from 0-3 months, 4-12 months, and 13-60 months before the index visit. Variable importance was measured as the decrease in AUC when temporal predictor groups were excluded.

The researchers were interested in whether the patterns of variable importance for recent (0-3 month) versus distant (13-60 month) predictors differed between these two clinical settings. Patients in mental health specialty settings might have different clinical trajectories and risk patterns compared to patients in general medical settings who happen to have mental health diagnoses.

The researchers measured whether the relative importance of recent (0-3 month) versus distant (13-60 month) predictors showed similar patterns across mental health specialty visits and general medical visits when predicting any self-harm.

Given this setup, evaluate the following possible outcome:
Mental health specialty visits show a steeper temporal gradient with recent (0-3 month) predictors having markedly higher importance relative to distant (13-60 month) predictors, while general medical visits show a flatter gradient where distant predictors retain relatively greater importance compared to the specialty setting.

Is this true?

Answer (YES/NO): NO